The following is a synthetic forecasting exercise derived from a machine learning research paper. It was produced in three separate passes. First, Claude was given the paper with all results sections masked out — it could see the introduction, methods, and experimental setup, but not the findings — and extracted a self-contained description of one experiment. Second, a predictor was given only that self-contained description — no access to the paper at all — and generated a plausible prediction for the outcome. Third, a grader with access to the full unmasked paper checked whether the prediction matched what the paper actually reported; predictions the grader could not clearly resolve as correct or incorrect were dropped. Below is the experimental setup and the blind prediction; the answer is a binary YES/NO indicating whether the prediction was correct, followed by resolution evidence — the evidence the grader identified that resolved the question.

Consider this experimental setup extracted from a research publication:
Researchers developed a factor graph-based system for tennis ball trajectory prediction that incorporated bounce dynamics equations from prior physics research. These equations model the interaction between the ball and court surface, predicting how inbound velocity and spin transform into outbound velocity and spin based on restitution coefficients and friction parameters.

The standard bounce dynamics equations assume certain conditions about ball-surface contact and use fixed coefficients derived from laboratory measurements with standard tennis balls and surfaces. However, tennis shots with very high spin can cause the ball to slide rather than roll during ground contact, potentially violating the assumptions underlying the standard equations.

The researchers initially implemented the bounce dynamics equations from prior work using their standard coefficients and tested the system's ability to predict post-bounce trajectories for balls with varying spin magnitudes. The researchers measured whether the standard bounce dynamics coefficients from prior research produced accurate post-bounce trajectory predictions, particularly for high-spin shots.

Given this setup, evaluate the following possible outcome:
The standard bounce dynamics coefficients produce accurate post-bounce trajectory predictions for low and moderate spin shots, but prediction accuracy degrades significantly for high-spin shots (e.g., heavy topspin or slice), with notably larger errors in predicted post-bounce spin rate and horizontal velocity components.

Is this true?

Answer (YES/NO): NO